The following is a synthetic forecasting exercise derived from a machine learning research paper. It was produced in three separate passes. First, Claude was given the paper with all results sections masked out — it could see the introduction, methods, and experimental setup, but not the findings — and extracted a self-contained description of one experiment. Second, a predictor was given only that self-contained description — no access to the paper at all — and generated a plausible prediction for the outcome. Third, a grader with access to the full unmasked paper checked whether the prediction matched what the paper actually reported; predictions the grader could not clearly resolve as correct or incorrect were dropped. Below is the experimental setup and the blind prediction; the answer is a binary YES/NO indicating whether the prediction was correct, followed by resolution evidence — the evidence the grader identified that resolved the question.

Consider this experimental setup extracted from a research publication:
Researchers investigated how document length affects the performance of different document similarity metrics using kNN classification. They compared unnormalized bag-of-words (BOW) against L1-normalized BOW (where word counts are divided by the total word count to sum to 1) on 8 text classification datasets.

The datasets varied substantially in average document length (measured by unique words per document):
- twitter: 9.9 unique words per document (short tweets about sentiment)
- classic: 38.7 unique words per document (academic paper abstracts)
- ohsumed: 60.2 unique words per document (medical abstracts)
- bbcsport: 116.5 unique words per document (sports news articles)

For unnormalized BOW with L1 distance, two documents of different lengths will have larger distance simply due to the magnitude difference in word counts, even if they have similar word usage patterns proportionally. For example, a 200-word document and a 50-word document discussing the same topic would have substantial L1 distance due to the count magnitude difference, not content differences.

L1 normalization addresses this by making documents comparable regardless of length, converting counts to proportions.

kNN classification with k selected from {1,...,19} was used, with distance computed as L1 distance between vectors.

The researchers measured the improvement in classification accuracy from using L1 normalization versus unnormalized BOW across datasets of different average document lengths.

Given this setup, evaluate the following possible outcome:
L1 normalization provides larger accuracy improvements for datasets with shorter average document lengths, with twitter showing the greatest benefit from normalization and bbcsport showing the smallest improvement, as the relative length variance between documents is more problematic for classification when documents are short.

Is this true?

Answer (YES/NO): NO